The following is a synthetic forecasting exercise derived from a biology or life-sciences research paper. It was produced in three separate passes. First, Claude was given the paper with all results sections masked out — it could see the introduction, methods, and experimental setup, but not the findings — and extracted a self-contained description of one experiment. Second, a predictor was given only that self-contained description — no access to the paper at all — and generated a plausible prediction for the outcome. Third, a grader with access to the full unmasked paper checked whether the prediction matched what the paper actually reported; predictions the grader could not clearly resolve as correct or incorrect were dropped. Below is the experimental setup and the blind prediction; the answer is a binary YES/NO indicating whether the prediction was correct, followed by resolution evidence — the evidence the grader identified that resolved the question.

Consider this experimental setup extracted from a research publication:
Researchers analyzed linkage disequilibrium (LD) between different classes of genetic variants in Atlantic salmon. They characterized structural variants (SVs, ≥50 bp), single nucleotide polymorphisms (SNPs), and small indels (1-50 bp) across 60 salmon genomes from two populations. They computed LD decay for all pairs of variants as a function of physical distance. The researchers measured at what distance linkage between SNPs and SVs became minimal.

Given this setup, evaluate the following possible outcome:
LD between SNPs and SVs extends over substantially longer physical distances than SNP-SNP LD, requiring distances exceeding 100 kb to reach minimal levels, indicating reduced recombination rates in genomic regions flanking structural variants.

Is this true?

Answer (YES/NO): NO